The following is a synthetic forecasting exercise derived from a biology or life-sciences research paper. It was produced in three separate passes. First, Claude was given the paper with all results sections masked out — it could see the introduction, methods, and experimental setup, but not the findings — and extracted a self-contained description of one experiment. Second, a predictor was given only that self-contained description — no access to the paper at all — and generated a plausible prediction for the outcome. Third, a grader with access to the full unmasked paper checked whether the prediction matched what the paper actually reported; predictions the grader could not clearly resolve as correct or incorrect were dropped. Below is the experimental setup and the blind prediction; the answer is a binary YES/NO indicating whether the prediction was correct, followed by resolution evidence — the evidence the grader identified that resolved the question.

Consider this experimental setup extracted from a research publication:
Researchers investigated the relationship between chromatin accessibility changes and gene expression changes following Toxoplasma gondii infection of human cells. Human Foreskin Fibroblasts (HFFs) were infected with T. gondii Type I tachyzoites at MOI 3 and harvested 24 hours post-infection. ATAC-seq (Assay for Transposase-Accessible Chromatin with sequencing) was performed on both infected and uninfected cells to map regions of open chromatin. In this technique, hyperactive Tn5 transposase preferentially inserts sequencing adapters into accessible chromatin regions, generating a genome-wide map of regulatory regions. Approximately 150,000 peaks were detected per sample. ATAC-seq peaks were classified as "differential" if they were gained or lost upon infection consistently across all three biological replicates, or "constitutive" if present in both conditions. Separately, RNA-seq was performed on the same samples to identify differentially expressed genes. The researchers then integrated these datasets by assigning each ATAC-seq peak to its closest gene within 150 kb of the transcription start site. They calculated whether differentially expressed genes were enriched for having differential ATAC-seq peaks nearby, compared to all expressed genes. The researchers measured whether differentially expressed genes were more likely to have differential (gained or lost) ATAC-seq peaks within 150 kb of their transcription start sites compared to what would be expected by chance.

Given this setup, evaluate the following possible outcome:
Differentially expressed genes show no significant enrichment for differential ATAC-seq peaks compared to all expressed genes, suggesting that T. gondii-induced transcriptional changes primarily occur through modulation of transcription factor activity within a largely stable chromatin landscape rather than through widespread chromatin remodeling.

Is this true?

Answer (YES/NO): NO